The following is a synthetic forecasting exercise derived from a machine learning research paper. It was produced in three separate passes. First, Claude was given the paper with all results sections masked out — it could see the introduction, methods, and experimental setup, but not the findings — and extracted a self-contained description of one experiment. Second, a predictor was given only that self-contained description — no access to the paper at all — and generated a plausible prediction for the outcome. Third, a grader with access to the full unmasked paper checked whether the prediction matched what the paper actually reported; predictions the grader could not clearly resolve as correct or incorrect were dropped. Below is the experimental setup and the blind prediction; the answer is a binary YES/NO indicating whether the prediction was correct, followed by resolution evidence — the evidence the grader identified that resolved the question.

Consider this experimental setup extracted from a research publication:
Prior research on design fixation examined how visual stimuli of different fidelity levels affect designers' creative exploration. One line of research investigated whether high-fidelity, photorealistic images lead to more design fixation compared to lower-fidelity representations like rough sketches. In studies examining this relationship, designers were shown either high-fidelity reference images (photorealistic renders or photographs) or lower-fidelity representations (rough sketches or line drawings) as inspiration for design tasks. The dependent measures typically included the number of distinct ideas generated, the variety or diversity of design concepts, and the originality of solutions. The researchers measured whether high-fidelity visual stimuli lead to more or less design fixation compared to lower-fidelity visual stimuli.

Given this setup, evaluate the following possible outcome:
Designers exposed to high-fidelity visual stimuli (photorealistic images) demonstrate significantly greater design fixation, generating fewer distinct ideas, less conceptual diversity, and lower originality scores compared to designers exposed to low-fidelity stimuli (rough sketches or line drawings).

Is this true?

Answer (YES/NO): YES